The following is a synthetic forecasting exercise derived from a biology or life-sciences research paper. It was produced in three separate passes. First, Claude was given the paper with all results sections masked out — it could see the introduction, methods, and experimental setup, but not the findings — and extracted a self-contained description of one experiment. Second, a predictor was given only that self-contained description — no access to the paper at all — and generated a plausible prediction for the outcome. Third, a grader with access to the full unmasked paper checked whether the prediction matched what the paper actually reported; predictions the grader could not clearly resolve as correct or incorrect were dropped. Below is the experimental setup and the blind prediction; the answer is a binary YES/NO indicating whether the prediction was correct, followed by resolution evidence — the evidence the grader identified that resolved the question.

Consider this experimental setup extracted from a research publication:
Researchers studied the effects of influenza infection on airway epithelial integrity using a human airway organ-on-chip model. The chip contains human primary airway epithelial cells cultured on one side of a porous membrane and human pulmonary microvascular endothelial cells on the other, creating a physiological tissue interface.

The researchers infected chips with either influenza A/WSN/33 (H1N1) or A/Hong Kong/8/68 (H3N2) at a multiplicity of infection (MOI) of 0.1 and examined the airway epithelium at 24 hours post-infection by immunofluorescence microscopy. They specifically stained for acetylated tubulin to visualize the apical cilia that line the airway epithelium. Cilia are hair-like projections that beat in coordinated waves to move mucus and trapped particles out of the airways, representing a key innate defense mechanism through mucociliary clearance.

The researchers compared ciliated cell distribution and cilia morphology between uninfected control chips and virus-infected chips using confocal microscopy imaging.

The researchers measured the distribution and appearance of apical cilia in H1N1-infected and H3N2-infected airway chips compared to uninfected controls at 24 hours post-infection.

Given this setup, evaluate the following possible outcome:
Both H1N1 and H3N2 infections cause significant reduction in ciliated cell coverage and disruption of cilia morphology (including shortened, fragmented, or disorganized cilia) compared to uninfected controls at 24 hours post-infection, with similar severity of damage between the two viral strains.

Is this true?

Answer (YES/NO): NO